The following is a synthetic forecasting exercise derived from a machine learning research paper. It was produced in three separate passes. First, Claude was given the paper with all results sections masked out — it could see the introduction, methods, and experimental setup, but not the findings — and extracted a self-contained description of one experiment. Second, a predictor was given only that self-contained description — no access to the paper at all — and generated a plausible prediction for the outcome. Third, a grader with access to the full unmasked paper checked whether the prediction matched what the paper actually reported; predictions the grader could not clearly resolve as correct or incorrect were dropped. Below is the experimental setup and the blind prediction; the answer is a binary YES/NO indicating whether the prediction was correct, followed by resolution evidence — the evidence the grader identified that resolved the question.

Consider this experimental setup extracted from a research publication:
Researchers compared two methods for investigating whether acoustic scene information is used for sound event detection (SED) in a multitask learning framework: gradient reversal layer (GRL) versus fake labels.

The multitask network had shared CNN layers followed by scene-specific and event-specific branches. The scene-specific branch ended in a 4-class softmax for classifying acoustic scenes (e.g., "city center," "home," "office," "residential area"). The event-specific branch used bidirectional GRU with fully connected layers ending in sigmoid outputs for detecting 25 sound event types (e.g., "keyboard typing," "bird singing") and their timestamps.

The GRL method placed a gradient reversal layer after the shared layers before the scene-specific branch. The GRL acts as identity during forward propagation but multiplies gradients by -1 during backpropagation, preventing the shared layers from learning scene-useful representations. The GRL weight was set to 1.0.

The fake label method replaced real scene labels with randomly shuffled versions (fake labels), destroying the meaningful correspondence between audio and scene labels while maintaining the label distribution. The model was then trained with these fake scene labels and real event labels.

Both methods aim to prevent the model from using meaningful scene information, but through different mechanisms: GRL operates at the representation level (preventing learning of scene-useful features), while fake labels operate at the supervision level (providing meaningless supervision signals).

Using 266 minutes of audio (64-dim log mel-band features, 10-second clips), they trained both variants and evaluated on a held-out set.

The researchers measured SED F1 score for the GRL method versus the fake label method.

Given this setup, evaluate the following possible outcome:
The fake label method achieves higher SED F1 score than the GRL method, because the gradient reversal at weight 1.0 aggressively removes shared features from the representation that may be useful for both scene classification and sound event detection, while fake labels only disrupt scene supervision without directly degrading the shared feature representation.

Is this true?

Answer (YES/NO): YES